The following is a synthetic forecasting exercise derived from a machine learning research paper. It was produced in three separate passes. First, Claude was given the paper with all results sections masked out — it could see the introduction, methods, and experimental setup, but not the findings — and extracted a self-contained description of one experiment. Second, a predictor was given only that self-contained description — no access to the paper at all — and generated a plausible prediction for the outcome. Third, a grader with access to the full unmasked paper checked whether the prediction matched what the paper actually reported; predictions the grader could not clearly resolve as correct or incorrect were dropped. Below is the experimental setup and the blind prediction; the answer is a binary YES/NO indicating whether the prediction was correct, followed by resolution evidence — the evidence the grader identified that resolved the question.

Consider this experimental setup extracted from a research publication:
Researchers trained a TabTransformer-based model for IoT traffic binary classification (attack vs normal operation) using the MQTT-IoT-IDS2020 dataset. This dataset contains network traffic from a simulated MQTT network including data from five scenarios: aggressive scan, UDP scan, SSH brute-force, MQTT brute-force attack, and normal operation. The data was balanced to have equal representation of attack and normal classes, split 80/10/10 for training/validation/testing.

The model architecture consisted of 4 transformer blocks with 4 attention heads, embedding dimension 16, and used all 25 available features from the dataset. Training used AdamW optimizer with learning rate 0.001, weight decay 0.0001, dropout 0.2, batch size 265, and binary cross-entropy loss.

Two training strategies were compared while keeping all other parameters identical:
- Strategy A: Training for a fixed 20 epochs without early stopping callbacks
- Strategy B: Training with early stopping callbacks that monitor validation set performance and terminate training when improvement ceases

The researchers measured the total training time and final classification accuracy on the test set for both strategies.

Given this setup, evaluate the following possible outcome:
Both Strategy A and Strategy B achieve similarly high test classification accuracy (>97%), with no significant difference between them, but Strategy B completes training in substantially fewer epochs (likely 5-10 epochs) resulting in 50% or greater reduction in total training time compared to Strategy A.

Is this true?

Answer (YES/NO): NO